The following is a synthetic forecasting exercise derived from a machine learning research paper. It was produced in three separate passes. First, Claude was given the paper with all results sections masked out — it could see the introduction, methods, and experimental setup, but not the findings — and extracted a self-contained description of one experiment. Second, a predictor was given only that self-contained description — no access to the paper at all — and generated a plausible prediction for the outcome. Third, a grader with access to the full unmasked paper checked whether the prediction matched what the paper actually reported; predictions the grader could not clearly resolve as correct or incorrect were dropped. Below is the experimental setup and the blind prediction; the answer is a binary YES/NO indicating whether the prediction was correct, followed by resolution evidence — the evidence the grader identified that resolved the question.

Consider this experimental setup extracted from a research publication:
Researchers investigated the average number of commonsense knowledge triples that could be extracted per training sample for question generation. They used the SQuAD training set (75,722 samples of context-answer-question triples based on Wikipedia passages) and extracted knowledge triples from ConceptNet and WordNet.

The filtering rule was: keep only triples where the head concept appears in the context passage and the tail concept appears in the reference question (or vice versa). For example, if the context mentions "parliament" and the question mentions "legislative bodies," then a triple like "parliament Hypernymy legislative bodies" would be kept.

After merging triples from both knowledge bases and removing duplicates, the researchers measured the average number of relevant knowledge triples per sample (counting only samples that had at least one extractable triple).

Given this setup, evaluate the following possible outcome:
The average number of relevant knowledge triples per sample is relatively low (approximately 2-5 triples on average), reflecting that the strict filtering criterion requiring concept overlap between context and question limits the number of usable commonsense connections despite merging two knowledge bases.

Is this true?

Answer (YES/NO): NO